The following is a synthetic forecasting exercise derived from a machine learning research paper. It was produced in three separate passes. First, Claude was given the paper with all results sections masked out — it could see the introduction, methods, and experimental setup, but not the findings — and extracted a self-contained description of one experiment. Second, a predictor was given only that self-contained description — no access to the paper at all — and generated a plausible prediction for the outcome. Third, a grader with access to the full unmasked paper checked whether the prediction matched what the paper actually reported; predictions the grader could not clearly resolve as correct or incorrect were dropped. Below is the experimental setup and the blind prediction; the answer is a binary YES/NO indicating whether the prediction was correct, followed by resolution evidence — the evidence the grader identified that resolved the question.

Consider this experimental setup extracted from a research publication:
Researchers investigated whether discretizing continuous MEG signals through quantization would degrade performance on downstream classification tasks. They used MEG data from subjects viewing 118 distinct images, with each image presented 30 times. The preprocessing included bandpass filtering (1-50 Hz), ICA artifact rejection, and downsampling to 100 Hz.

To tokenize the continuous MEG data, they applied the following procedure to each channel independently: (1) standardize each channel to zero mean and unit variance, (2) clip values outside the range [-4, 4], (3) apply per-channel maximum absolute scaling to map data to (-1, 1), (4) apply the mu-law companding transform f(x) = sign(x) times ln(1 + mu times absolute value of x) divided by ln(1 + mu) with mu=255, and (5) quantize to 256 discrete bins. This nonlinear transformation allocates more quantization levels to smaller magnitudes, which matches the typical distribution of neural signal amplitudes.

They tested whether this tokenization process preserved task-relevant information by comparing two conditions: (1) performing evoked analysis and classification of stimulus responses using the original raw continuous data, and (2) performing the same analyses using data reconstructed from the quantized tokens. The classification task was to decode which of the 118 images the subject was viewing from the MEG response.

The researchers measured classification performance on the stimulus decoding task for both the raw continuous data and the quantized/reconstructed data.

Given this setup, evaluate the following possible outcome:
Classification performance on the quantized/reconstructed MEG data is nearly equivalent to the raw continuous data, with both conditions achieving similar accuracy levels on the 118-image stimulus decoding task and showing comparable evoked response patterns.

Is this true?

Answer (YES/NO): YES